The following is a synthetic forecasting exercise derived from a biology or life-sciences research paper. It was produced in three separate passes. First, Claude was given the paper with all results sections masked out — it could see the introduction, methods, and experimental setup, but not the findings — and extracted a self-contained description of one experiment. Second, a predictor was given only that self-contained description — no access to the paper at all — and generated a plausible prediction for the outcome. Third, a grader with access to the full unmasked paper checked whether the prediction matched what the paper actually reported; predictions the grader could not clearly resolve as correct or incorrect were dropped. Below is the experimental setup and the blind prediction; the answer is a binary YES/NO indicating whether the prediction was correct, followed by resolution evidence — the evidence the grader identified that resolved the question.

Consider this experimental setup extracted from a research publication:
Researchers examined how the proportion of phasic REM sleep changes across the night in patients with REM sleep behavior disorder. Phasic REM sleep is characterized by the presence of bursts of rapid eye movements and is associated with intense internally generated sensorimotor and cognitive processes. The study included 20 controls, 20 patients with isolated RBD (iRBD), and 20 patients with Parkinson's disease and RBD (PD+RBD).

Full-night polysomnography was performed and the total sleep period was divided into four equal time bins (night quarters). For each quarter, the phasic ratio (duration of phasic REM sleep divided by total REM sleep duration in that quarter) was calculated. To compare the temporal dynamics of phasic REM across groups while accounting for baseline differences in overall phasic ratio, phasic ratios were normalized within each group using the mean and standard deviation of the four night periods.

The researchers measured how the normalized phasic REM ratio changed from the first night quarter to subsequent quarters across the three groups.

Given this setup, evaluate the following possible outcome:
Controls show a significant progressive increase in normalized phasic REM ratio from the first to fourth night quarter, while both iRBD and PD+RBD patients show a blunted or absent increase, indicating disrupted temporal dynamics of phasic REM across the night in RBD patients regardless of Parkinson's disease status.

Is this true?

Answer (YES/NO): NO